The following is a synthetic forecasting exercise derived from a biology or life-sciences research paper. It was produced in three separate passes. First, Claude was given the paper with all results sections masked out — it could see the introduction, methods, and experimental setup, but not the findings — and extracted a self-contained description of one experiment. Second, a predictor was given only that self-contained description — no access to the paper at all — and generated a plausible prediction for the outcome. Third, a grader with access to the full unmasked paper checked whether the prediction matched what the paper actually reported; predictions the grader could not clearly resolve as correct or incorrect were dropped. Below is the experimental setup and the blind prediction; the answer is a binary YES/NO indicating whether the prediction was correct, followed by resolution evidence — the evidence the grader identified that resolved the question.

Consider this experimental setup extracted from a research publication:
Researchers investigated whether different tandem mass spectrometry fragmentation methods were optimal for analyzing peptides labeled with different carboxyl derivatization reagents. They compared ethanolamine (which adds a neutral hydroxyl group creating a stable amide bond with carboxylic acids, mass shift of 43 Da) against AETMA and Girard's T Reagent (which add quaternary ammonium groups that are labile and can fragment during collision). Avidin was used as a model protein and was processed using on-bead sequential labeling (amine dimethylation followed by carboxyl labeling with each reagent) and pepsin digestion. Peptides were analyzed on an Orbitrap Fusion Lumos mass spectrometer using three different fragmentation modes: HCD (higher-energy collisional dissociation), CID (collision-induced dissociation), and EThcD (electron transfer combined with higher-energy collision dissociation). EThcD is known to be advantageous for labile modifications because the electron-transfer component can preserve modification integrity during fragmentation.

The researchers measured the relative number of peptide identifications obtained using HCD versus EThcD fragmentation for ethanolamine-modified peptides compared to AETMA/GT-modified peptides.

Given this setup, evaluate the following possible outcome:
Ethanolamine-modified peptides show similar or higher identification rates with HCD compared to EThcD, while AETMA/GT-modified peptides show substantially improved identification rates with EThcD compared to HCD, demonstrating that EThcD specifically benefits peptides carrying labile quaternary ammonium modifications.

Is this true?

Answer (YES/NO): NO